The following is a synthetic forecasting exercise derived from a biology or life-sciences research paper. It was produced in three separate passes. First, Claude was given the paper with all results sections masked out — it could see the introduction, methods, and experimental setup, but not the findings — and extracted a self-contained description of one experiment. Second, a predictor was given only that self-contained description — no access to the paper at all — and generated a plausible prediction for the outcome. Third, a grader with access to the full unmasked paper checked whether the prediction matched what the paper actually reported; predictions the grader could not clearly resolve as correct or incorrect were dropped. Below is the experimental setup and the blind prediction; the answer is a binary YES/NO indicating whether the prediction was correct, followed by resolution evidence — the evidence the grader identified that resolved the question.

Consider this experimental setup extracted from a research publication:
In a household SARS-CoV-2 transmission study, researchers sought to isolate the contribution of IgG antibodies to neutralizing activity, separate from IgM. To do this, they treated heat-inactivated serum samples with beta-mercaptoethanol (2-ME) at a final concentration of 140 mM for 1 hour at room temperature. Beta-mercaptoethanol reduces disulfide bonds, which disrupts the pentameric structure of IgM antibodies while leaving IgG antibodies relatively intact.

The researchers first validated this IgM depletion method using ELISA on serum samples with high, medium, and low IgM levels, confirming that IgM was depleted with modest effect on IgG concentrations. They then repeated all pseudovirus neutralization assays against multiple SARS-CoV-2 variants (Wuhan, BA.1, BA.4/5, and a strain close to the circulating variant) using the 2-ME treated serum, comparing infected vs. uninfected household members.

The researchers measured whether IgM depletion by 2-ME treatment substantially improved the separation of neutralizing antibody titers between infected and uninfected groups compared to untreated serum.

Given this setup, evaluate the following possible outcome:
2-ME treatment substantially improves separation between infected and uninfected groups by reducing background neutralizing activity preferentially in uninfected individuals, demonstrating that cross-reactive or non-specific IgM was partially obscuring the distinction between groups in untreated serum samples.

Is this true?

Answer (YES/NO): NO